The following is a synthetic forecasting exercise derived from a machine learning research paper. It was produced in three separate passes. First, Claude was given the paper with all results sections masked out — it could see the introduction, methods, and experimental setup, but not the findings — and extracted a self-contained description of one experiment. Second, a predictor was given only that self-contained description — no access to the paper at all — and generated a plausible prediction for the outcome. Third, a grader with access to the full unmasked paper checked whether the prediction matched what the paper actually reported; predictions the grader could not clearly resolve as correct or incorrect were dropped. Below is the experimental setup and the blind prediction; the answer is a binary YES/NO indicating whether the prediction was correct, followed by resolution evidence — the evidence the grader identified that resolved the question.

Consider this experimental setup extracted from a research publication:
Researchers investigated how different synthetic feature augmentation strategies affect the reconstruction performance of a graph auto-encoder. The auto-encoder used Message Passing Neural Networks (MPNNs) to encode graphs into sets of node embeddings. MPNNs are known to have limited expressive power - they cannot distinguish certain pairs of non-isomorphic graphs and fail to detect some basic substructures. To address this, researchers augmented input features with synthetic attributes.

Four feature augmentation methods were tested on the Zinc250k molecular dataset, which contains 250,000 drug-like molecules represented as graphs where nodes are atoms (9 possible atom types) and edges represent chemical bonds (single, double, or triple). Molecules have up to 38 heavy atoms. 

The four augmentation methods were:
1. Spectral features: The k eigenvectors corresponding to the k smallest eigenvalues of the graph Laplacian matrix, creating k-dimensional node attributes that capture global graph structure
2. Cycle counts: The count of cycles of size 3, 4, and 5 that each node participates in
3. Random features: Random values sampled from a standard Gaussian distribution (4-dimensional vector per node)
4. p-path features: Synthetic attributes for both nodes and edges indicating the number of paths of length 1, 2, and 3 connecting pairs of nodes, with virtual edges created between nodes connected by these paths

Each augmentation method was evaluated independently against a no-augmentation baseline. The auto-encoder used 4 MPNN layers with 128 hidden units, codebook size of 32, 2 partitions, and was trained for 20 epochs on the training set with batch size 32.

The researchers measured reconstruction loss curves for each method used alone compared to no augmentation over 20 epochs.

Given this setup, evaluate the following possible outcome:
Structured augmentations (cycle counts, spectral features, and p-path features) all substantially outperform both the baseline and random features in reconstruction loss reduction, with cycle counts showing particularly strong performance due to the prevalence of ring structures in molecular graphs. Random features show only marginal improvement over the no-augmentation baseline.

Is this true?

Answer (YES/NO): NO